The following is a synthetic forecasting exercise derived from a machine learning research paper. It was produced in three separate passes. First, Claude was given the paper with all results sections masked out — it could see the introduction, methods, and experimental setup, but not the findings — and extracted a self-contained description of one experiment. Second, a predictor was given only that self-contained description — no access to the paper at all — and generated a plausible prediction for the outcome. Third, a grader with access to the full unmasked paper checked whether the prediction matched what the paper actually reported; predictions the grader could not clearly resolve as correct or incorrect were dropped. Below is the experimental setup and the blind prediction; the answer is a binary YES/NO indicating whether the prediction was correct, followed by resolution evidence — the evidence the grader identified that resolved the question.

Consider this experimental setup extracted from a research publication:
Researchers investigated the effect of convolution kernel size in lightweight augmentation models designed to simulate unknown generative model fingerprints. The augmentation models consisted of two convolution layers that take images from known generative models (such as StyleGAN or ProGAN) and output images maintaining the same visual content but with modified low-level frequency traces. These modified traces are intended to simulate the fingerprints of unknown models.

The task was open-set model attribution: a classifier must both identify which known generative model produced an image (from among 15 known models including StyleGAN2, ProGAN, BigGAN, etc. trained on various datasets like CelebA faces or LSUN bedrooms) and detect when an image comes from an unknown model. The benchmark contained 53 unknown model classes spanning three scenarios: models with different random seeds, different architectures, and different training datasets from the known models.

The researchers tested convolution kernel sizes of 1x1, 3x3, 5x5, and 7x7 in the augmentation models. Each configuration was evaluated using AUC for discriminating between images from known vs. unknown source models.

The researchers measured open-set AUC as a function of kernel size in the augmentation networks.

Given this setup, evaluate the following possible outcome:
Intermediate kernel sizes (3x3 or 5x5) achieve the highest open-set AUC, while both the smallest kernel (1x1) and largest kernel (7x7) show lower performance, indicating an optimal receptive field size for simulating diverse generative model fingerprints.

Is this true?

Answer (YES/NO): NO